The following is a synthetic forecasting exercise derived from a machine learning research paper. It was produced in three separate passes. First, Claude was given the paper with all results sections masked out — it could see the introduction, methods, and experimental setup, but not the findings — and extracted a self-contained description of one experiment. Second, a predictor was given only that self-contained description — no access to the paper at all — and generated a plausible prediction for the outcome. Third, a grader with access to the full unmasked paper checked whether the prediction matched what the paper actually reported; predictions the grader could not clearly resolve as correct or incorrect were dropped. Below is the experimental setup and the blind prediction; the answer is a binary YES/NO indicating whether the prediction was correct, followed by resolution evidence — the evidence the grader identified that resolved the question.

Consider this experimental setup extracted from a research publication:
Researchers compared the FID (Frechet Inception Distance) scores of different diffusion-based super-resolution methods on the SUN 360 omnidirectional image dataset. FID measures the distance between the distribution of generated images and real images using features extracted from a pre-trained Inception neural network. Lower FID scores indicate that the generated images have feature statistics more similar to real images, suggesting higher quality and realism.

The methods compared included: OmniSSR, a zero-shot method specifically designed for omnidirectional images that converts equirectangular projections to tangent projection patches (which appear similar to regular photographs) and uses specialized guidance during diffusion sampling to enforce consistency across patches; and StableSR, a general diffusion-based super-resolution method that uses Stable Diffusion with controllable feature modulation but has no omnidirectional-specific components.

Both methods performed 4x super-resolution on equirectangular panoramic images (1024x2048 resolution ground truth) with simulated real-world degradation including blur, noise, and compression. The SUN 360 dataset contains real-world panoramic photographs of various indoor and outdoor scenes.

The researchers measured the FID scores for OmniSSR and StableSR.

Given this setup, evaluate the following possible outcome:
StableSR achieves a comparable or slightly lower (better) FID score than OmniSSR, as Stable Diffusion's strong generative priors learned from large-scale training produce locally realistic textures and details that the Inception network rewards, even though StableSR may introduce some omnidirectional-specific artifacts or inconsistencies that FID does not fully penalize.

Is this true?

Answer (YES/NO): NO